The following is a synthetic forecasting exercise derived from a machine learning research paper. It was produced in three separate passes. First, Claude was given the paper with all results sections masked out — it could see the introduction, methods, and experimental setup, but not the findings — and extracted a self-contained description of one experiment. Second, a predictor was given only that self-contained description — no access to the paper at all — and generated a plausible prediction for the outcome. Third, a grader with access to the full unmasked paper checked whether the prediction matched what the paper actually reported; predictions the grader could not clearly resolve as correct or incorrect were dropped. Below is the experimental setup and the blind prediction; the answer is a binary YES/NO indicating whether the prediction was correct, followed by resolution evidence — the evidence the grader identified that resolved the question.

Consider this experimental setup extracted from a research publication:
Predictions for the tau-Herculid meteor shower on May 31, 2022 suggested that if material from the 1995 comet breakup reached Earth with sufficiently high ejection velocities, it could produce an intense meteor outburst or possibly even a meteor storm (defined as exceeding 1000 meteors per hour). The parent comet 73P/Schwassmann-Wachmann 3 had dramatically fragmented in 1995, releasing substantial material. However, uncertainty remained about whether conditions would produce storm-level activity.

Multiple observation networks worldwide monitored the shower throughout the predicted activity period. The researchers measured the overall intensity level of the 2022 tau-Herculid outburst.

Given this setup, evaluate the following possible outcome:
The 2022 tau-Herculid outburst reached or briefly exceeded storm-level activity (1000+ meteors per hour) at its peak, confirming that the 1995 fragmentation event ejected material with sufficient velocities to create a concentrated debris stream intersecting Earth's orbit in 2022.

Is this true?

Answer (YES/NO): NO